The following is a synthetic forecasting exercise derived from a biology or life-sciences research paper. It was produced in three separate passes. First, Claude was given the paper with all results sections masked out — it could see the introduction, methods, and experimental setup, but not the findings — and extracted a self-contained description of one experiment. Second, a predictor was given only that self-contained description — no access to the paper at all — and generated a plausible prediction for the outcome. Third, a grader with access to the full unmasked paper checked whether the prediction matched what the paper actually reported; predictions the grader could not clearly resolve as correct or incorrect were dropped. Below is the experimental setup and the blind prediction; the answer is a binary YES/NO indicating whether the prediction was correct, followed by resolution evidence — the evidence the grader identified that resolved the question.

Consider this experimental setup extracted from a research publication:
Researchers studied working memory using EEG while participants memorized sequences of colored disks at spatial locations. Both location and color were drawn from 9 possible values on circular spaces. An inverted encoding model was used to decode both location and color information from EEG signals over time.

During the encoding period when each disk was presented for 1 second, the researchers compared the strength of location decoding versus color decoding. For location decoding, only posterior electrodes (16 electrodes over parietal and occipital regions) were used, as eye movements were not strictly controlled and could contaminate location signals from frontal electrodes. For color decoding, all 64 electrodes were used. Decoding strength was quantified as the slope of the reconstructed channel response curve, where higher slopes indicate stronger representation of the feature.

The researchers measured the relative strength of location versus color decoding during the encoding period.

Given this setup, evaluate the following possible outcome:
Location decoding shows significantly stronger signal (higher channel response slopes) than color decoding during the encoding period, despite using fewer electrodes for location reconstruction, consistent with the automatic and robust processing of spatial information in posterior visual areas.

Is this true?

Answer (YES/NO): YES